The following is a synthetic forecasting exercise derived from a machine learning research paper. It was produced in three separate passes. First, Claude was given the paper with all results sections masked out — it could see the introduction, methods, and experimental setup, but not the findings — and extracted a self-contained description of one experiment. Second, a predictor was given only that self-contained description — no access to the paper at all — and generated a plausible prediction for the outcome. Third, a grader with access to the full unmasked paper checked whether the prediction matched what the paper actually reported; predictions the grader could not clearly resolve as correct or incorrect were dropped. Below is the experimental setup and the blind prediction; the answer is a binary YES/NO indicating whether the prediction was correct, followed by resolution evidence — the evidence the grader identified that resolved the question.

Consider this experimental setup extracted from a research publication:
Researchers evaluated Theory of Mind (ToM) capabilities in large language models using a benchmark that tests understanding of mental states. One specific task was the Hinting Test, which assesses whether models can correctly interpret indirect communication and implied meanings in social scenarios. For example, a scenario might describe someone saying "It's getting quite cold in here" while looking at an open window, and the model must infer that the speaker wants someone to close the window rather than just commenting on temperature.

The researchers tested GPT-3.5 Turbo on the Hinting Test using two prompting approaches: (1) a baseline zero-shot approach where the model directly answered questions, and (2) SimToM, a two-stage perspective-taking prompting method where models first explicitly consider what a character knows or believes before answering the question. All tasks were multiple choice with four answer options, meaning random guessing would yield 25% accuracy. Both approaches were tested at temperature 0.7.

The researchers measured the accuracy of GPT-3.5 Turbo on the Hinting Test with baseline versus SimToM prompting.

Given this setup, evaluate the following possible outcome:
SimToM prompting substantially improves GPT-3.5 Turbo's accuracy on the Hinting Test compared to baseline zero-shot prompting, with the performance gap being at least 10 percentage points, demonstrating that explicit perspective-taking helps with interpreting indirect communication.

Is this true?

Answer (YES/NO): YES